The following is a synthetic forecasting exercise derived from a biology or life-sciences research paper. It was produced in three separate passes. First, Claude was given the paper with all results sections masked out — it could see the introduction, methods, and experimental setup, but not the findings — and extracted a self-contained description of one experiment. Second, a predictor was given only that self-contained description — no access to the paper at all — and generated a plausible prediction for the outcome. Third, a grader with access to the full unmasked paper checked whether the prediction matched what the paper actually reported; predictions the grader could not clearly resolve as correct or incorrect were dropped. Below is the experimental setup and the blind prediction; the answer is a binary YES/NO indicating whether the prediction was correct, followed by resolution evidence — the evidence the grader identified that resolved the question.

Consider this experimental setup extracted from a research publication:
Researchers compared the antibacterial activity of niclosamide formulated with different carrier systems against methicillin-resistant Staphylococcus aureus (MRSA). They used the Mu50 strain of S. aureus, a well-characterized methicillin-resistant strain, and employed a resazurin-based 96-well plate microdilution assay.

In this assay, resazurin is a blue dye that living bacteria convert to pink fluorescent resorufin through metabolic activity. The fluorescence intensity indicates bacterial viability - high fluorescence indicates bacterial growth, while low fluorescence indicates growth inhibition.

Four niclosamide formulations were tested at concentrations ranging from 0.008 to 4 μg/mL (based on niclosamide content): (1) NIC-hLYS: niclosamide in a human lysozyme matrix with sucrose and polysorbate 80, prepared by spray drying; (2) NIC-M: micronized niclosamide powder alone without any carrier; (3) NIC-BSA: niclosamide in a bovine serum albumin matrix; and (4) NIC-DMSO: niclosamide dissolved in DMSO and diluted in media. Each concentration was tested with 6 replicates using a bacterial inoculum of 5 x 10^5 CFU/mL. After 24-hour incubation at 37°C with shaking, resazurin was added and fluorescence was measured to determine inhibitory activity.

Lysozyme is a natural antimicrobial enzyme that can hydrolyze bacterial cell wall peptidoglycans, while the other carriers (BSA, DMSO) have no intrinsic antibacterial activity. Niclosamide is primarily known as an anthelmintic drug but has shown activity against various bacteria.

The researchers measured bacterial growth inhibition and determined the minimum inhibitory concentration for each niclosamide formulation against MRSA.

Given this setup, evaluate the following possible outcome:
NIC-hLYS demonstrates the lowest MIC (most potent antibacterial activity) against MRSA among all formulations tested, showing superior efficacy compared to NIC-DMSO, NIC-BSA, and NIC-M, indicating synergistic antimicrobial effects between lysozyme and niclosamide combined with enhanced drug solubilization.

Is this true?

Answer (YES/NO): NO